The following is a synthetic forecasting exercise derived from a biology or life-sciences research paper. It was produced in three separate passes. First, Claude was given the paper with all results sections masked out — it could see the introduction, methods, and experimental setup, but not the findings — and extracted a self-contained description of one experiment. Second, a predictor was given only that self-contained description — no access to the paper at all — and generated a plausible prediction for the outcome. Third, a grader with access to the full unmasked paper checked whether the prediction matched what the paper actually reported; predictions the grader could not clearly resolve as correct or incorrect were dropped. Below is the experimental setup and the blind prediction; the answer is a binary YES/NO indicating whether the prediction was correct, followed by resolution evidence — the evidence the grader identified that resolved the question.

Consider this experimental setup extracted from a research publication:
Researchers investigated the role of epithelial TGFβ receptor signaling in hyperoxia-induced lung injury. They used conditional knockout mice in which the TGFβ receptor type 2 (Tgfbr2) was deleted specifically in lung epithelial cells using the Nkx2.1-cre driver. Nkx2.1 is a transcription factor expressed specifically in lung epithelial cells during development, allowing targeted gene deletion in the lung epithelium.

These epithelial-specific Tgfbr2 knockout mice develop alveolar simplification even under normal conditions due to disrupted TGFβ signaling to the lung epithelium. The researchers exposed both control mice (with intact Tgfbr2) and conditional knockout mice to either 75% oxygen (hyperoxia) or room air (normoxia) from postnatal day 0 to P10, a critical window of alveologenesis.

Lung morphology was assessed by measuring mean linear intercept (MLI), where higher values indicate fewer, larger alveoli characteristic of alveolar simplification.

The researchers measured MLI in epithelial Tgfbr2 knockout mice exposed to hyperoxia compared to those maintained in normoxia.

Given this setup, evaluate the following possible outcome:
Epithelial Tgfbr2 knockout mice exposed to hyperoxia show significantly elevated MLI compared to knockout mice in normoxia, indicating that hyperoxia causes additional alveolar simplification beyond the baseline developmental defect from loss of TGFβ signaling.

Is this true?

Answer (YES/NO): YES